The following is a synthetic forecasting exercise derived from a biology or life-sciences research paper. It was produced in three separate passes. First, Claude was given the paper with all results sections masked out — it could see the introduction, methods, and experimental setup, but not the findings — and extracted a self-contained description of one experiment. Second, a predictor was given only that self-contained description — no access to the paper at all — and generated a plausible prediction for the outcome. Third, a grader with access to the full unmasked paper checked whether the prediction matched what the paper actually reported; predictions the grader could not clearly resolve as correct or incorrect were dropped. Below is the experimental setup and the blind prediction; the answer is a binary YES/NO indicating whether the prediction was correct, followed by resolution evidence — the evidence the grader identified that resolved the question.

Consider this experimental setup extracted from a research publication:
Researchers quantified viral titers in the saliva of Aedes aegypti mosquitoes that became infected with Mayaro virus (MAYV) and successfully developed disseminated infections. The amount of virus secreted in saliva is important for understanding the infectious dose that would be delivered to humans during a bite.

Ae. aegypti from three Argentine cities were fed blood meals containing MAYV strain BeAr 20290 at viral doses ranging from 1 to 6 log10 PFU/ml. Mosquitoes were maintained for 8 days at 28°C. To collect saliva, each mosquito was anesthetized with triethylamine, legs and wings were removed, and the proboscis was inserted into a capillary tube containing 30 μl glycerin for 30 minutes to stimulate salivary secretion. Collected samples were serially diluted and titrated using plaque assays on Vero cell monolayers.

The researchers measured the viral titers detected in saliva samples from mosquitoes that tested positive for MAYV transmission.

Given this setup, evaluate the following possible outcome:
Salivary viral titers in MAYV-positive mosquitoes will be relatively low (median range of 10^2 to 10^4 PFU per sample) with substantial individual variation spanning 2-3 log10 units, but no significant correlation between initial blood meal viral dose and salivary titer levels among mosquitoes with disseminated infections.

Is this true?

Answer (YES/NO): NO